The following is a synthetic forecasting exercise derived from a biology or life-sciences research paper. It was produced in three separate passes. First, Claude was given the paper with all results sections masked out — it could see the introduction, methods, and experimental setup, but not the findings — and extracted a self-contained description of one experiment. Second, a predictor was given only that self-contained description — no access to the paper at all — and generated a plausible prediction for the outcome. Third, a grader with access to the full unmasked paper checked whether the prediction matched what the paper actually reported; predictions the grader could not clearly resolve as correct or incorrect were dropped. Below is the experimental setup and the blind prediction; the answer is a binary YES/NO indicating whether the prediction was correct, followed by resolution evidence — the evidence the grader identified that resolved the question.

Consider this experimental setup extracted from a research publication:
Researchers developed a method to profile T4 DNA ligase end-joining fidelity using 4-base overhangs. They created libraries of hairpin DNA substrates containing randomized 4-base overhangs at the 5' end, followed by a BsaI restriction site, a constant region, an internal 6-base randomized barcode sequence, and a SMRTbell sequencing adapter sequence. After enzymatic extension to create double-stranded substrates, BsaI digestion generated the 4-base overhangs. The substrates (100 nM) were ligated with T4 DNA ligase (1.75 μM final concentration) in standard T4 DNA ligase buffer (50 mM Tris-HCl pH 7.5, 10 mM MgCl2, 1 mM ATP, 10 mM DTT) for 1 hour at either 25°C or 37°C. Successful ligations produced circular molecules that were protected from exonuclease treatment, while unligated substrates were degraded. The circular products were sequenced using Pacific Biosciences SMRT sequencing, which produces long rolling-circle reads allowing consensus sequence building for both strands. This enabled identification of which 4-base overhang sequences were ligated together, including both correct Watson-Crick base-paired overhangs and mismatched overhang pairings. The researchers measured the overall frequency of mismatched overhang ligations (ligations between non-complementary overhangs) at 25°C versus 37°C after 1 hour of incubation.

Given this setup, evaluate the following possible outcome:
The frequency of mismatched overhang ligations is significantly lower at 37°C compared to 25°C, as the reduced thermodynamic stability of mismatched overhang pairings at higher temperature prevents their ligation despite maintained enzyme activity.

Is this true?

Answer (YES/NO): YES